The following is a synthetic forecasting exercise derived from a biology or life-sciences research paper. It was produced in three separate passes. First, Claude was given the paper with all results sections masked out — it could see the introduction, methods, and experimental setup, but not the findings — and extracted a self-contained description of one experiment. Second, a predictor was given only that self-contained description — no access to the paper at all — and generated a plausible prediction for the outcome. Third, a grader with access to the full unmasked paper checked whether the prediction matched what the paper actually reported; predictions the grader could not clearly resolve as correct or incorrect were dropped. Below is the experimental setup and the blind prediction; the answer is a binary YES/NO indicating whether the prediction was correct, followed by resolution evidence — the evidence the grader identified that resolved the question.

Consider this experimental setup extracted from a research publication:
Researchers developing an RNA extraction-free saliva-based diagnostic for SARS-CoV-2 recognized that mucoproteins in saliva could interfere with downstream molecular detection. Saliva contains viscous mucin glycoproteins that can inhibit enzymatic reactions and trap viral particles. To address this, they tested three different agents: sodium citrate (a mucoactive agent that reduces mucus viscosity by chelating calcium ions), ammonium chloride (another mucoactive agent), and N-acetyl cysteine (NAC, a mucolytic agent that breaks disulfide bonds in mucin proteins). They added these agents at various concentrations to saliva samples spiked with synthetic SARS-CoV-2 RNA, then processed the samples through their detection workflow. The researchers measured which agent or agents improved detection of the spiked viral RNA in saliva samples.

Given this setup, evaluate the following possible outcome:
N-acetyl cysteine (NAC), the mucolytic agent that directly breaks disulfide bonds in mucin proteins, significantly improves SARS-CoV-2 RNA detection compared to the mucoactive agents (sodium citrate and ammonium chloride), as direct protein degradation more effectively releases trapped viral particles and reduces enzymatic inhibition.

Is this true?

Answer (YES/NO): YES